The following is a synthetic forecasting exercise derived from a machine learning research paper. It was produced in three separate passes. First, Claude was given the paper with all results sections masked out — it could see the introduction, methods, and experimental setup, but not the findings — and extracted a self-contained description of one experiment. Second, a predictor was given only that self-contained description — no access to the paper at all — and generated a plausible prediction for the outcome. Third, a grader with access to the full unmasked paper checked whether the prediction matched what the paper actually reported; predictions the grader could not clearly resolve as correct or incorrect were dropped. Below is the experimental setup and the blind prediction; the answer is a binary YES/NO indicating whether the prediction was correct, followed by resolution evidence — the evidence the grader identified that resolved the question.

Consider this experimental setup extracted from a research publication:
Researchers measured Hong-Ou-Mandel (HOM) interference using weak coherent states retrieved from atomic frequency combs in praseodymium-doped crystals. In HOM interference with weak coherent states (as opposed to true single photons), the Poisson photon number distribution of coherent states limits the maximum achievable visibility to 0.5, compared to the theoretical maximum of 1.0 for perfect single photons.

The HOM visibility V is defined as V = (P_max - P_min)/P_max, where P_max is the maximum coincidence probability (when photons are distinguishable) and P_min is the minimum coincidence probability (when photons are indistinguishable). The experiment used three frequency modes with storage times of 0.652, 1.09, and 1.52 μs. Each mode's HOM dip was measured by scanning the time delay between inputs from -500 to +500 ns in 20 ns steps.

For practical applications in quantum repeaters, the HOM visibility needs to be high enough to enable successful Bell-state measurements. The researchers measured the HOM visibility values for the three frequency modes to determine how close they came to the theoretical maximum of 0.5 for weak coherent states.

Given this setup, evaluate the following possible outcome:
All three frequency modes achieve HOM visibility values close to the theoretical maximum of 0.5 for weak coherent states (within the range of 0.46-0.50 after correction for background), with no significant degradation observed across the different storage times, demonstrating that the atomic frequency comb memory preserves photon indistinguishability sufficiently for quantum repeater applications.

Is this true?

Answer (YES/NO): NO